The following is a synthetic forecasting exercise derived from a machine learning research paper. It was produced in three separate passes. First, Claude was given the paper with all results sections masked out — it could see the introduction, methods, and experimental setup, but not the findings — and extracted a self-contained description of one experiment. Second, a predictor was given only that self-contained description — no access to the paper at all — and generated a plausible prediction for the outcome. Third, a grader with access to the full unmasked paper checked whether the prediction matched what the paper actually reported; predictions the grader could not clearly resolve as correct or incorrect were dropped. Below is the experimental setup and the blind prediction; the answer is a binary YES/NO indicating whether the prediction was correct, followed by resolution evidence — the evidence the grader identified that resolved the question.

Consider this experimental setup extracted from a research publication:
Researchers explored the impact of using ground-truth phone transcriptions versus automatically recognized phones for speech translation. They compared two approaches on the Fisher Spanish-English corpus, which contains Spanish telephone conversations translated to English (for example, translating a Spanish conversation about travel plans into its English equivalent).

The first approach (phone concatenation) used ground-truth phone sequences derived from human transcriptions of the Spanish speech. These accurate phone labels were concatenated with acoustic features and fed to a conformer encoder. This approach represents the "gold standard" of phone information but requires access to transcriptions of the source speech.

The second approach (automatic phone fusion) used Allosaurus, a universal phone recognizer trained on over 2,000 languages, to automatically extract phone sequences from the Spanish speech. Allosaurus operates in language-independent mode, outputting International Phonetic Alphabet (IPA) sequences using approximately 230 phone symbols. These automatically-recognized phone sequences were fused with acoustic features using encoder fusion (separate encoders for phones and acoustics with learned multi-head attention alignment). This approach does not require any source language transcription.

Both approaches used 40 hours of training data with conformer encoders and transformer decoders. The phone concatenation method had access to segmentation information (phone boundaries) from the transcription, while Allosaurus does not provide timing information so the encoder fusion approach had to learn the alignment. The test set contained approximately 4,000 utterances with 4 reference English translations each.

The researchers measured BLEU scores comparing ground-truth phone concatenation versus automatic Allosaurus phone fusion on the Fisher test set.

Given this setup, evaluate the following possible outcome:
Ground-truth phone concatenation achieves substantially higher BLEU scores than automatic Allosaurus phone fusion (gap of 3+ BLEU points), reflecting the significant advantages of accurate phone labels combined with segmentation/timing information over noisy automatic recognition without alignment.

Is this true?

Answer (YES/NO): YES